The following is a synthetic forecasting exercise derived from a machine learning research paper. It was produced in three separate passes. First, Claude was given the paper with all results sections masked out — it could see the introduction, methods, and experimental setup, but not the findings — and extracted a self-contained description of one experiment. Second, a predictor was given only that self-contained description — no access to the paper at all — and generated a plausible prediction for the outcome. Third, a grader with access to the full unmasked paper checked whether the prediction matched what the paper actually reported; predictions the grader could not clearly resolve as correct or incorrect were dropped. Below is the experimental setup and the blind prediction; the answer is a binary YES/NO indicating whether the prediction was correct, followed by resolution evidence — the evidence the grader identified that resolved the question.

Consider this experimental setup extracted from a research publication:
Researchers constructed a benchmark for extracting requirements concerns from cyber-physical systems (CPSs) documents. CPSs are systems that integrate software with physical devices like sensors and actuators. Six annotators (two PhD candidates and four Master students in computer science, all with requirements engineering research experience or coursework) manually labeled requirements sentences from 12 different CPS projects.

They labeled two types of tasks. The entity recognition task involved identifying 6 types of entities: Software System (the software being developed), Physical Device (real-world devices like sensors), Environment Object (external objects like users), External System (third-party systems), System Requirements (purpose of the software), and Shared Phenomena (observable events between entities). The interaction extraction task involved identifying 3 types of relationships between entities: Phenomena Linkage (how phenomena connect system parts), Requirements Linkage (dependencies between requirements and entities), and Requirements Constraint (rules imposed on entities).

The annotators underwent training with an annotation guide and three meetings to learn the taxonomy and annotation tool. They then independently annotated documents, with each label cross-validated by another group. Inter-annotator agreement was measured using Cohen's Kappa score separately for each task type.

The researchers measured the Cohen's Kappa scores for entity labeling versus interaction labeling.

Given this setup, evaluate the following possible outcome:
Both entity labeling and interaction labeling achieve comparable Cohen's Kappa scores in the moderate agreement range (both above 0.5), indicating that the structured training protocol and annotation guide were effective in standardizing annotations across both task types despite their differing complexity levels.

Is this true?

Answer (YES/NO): NO